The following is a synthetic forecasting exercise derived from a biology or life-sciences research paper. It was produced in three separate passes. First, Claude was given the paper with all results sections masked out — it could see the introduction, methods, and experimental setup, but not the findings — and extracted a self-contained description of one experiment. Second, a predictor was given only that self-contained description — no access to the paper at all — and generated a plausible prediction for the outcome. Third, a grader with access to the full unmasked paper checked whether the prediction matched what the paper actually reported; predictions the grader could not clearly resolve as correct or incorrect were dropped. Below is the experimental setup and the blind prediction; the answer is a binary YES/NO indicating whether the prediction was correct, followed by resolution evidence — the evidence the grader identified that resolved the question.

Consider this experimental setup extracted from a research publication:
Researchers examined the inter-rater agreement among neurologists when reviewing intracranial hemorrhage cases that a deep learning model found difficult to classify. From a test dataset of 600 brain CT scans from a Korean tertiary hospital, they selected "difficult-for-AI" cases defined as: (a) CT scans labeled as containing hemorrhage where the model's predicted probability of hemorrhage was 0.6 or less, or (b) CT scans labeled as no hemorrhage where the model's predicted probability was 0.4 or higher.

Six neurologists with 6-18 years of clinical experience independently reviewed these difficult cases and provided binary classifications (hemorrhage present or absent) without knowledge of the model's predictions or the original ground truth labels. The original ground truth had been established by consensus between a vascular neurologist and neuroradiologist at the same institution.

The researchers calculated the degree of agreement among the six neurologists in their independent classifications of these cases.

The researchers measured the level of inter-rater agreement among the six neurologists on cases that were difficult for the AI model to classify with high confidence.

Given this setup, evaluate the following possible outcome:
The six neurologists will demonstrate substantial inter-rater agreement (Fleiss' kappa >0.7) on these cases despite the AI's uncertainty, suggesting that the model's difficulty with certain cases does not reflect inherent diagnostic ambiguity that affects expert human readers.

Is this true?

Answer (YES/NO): NO